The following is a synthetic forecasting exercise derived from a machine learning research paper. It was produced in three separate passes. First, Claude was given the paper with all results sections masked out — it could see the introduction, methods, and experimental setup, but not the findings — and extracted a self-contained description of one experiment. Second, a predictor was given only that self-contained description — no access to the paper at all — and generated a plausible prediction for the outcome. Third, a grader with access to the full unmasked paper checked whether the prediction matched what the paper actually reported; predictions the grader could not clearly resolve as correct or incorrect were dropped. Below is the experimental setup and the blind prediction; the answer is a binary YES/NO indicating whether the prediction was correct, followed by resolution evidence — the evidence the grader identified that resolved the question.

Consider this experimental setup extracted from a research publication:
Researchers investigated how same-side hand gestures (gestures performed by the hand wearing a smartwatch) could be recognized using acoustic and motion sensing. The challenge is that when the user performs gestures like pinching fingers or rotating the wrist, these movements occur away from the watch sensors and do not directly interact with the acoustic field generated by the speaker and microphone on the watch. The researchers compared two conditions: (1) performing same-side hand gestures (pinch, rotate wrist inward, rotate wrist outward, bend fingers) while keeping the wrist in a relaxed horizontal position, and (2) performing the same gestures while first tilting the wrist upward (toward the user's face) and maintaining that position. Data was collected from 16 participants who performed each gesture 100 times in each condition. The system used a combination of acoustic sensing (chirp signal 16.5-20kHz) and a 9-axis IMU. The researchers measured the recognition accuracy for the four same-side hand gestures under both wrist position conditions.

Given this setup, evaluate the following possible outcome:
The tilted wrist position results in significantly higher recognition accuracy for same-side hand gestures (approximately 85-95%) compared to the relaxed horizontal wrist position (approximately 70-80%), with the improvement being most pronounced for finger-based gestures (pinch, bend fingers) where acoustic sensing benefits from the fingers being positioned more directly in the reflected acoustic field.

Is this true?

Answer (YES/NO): NO